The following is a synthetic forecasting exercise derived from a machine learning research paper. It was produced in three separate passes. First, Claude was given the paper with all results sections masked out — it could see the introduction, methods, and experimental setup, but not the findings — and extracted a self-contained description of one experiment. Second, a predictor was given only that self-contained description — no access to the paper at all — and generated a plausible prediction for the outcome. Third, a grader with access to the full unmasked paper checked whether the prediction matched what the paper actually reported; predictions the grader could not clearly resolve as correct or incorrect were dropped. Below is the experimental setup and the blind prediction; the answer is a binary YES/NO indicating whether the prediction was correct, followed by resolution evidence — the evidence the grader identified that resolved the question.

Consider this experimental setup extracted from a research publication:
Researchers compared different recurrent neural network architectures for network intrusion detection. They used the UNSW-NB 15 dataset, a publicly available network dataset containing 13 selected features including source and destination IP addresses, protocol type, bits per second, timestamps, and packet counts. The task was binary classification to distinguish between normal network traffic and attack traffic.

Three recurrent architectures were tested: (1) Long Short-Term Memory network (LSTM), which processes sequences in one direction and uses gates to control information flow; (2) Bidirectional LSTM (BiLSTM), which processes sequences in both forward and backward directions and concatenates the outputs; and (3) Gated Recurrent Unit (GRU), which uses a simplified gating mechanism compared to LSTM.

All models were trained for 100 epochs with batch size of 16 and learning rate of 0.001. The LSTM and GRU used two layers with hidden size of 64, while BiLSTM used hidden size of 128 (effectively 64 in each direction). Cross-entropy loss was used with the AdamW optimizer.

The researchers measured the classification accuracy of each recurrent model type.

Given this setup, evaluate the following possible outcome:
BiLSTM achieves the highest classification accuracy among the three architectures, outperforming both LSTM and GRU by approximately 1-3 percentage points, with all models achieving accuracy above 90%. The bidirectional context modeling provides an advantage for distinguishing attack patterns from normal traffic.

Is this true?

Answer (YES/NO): NO